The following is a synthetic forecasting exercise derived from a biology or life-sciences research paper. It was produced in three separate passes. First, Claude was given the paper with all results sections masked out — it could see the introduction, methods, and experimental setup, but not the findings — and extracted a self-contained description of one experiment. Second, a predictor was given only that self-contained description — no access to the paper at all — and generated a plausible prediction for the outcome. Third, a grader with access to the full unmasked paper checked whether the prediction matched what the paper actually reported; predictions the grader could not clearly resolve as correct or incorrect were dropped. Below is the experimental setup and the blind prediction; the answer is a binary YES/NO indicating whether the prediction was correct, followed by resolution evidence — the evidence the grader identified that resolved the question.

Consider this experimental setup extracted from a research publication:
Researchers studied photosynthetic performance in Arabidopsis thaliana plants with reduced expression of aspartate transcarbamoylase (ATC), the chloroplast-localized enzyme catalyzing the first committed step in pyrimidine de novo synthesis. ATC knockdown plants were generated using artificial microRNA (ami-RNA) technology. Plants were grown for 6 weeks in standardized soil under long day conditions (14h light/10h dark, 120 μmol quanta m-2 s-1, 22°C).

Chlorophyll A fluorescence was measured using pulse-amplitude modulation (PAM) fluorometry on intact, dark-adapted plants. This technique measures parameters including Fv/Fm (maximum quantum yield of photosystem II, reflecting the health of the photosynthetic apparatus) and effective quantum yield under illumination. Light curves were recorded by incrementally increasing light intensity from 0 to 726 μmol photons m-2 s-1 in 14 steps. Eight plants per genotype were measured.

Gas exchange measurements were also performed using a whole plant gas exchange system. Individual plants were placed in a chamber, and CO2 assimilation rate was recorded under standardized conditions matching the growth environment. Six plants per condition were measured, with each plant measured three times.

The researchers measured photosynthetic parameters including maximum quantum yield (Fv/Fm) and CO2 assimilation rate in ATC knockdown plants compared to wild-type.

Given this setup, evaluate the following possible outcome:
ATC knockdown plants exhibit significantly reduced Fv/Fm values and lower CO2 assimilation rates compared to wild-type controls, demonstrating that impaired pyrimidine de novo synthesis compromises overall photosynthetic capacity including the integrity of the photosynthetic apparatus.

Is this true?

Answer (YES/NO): YES